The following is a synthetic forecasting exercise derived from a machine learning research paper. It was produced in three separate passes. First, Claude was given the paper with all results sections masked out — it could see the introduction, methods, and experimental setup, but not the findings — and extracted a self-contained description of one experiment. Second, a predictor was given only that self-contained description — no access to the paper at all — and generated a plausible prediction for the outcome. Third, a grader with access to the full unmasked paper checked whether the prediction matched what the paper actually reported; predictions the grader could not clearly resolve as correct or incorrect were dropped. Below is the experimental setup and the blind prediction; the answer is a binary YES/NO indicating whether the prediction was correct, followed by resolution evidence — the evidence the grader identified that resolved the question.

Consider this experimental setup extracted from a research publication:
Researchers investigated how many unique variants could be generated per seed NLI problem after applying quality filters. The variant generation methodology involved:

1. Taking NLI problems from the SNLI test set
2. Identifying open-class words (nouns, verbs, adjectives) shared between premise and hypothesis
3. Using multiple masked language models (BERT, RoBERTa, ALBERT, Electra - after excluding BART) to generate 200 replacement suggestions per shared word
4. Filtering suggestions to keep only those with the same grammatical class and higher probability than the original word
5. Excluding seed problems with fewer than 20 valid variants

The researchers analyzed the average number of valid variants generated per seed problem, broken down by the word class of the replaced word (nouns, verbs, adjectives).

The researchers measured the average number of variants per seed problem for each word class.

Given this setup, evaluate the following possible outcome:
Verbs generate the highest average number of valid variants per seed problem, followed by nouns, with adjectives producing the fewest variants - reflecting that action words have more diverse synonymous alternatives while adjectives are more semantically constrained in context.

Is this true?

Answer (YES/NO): NO